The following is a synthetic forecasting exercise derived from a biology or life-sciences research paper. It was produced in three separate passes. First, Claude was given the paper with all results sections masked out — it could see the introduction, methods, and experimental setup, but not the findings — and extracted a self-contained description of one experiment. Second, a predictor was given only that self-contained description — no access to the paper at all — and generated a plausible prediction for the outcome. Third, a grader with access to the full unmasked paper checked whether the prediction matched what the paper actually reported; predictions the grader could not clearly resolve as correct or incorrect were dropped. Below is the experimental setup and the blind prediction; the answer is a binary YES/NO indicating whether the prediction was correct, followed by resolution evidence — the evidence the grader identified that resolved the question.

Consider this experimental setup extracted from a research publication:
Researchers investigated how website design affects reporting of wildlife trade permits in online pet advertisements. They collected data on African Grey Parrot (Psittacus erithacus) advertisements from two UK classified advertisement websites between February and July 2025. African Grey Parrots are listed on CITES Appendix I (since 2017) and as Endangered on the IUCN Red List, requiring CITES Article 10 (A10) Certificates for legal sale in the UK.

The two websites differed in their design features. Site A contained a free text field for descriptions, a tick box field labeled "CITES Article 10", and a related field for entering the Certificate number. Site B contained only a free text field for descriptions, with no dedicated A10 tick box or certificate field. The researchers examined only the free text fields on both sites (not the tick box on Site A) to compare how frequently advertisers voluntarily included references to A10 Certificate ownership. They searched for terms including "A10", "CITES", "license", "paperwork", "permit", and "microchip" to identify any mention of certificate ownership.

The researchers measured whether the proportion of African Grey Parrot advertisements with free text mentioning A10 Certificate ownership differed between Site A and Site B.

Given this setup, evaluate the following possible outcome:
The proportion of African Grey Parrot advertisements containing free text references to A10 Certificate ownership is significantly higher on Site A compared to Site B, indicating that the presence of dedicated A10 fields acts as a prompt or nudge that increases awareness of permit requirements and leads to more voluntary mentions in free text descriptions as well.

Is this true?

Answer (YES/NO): YES